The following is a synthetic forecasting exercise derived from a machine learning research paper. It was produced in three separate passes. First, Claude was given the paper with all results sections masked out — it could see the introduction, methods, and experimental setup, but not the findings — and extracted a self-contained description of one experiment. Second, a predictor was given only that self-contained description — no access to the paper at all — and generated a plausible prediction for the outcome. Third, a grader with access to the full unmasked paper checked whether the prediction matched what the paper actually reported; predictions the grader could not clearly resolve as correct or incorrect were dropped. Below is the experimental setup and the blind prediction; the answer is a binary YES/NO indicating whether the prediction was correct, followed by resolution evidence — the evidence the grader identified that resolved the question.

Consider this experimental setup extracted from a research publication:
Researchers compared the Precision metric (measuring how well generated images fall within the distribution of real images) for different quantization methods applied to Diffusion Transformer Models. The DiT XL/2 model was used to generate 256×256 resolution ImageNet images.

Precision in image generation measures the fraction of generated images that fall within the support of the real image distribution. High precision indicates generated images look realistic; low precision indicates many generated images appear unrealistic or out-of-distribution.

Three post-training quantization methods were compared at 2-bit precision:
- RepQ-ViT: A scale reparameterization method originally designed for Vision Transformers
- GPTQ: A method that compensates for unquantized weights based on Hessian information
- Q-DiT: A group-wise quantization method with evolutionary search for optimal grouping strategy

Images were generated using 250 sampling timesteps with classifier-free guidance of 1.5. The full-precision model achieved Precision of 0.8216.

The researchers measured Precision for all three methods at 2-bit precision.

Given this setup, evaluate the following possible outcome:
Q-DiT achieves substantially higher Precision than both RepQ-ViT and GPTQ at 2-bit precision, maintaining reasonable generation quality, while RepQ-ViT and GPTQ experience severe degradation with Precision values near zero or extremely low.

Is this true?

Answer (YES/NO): NO